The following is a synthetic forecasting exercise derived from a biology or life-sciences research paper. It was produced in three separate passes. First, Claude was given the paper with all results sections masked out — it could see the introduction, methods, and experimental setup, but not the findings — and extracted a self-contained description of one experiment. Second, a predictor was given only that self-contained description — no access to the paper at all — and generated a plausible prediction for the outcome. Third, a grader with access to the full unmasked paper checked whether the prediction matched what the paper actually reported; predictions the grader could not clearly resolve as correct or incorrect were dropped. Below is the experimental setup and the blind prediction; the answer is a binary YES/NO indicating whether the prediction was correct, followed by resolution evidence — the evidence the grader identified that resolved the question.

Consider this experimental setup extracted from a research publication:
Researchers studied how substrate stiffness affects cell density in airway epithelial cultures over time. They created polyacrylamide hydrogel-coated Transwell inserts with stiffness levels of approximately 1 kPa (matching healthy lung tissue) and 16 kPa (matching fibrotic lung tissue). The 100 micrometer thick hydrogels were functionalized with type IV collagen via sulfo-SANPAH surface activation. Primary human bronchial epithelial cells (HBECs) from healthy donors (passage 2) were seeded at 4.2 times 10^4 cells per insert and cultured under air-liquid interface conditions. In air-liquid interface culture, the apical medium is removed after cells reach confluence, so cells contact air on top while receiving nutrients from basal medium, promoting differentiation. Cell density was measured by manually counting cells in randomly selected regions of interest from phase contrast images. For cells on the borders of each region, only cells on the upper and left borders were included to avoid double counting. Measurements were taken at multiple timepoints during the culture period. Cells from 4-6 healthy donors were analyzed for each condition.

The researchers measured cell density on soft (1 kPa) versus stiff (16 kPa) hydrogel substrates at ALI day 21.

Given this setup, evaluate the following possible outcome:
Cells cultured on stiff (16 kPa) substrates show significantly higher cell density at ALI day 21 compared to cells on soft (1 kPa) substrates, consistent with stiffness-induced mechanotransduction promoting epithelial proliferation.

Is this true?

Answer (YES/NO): NO